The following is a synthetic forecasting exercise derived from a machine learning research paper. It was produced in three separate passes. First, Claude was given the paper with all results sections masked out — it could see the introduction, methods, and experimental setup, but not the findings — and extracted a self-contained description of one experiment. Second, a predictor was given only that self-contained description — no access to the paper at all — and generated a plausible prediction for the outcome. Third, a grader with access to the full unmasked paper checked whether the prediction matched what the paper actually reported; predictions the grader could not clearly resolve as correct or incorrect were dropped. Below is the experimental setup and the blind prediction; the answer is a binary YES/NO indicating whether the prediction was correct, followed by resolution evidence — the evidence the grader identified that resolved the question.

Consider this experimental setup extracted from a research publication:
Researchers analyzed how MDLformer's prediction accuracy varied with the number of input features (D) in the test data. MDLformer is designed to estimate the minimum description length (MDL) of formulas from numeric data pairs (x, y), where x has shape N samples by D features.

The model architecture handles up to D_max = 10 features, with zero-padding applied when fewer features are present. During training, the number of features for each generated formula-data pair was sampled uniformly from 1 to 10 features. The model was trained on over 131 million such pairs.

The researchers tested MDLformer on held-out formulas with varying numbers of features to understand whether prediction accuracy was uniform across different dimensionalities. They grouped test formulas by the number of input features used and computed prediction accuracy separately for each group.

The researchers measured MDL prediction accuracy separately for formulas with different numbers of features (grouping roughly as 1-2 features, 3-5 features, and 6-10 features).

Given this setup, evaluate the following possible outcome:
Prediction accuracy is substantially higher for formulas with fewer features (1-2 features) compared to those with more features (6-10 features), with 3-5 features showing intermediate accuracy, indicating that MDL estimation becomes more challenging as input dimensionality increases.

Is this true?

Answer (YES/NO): NO